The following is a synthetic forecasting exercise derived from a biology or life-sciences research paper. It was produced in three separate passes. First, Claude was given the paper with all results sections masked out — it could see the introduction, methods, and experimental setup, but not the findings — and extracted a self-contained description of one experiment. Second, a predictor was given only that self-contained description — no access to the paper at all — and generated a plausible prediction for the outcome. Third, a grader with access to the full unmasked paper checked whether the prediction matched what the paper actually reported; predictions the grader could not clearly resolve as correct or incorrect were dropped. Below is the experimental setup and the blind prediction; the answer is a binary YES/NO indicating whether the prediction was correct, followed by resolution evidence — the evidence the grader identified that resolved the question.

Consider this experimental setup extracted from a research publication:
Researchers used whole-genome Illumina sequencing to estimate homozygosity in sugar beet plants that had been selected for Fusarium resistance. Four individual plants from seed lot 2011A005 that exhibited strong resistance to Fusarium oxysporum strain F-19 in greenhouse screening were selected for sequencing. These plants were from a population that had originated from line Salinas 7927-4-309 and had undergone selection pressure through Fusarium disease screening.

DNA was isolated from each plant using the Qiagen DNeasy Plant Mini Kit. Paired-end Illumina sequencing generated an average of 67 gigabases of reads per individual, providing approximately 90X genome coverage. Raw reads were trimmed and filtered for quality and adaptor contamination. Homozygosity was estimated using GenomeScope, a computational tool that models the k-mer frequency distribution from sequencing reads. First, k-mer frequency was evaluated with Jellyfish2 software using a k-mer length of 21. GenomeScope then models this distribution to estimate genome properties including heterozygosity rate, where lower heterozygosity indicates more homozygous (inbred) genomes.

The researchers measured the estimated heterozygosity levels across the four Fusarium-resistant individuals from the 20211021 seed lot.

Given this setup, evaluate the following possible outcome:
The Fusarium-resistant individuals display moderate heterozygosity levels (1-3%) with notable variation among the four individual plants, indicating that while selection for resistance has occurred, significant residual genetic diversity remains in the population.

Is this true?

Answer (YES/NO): NO